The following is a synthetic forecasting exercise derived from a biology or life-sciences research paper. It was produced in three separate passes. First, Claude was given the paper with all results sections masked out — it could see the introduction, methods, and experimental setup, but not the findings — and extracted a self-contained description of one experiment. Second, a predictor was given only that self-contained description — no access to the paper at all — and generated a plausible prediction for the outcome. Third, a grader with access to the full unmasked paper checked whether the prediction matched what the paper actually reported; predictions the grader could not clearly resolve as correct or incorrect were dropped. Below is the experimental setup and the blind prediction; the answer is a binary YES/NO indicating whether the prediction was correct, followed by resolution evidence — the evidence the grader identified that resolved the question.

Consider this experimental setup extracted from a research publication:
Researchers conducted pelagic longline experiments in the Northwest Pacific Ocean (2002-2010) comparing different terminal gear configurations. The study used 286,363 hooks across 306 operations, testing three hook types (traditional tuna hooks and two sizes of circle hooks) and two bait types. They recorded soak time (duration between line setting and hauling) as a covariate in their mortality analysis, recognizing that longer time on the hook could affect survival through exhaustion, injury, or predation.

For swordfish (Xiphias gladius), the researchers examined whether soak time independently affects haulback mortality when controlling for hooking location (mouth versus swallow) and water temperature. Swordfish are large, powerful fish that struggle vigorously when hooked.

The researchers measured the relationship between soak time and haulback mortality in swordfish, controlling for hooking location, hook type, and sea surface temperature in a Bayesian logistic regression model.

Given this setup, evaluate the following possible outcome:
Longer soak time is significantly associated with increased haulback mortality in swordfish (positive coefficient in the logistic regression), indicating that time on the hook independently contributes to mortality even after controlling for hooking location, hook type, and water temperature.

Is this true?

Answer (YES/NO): YES